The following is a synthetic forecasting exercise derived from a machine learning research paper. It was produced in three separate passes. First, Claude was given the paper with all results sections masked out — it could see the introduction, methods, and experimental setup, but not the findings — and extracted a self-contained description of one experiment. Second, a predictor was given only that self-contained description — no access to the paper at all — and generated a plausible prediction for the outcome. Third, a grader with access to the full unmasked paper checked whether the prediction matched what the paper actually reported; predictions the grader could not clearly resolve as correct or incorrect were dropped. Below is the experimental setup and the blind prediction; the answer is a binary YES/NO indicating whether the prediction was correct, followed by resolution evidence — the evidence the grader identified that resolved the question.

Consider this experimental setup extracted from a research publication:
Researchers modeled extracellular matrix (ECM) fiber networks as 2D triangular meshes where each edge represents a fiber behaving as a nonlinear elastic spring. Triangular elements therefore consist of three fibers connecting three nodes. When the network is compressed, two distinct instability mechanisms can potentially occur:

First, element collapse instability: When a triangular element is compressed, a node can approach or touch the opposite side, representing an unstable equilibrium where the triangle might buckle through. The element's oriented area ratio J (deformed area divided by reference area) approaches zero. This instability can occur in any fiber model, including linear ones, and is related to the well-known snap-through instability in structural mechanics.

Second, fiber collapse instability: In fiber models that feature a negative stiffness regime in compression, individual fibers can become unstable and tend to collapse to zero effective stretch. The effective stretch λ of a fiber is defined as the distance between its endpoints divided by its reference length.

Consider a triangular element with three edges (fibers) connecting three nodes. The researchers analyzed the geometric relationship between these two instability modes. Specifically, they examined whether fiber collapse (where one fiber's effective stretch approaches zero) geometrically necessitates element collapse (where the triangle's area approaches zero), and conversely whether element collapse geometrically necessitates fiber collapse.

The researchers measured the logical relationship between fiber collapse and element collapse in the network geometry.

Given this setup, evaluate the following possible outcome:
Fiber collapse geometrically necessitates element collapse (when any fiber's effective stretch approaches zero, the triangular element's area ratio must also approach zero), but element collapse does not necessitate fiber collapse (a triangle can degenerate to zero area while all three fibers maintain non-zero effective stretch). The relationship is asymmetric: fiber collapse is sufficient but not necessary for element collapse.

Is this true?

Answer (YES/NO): YES